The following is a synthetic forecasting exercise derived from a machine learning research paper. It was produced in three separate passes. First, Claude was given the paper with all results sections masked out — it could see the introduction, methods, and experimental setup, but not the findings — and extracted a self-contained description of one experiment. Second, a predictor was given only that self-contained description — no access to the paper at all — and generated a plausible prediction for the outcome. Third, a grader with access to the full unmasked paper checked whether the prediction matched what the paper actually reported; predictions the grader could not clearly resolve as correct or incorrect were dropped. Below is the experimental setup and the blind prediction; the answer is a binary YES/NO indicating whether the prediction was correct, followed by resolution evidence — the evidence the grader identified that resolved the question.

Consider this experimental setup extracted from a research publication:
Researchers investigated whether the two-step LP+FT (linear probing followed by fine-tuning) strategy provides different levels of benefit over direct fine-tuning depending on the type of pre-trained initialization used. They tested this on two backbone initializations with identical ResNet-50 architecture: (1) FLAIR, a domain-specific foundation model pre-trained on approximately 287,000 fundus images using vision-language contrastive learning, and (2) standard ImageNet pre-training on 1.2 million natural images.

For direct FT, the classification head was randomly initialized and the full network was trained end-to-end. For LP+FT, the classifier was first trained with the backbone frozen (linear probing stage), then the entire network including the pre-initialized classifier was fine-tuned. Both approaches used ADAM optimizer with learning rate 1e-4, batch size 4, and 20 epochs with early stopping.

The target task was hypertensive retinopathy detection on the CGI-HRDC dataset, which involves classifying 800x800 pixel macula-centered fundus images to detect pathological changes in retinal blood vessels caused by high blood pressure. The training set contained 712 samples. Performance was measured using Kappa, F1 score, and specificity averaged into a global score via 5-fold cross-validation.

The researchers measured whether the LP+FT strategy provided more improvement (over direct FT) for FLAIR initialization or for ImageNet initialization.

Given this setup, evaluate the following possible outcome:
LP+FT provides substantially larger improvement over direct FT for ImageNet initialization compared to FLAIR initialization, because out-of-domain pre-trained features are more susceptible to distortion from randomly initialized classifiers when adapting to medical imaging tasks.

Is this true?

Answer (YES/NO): NO